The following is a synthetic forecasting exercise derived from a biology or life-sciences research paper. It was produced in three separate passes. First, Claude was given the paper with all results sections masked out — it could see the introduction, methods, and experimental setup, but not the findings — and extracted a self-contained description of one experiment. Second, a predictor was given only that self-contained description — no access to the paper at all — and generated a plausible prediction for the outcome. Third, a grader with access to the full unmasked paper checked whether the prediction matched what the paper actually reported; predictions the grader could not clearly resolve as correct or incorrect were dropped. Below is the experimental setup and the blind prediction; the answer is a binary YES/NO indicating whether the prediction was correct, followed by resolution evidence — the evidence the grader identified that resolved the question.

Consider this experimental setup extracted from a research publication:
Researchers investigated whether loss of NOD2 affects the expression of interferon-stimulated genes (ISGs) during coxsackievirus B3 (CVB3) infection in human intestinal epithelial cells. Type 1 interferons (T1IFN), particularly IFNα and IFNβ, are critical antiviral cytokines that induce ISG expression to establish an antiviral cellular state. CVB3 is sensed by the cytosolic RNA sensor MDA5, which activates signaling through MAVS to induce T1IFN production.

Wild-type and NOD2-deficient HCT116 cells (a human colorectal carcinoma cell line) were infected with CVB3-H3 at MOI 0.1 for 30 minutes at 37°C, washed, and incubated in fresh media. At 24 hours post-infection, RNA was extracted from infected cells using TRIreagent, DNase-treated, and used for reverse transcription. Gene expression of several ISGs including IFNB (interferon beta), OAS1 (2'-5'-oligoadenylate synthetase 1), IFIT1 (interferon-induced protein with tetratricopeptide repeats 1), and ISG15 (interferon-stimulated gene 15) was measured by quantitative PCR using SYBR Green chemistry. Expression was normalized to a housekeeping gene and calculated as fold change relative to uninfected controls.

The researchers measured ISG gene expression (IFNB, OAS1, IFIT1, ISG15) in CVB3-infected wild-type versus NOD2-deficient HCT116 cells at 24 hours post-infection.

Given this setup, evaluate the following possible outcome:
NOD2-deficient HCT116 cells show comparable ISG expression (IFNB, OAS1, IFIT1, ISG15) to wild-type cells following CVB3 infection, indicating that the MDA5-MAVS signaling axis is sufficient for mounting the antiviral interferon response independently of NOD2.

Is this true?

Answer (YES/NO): NO